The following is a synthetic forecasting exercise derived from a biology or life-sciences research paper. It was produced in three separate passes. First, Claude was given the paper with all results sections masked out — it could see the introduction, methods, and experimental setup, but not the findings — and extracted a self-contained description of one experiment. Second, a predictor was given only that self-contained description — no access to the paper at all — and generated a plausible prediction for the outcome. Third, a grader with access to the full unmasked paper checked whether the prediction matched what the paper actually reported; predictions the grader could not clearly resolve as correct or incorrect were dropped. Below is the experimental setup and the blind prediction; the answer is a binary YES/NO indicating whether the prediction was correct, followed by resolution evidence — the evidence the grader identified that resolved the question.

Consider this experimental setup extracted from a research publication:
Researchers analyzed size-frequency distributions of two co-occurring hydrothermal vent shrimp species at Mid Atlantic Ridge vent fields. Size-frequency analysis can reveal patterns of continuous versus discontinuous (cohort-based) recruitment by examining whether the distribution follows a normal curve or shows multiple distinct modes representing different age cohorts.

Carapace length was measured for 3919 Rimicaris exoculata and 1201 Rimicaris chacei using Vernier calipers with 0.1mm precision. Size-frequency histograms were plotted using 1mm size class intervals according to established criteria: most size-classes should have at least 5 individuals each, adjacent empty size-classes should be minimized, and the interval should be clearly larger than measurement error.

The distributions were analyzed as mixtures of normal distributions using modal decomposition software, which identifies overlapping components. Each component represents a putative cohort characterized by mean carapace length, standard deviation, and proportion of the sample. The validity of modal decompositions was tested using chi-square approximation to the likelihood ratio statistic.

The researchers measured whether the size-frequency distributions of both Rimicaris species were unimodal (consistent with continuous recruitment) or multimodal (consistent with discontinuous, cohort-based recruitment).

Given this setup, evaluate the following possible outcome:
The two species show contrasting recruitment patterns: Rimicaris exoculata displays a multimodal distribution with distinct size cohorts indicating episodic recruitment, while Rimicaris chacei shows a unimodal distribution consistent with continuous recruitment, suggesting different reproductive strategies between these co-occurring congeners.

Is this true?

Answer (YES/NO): NO